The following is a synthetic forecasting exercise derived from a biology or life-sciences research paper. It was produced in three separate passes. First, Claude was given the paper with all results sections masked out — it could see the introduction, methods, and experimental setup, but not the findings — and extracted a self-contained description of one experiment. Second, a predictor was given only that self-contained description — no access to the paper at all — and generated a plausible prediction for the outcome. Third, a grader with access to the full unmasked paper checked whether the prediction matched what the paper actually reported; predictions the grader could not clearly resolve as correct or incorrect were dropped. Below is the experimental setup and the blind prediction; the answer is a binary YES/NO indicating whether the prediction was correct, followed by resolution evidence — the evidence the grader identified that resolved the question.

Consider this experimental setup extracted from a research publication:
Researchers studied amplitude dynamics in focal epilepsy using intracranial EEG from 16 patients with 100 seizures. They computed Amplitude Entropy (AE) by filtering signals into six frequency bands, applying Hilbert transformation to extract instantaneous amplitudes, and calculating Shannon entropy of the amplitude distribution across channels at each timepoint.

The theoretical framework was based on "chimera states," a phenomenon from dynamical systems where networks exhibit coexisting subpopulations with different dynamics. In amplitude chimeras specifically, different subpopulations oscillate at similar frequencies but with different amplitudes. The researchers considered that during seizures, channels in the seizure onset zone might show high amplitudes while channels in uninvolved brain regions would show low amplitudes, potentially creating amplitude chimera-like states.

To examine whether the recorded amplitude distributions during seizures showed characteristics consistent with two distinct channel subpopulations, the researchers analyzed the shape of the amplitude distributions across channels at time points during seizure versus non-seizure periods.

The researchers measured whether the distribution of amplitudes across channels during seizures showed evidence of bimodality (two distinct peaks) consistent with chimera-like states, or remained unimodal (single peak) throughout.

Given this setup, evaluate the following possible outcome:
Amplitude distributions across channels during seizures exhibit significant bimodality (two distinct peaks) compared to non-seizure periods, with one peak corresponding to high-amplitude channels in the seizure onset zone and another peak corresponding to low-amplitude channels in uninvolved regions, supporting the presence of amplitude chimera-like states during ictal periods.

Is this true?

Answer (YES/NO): NO